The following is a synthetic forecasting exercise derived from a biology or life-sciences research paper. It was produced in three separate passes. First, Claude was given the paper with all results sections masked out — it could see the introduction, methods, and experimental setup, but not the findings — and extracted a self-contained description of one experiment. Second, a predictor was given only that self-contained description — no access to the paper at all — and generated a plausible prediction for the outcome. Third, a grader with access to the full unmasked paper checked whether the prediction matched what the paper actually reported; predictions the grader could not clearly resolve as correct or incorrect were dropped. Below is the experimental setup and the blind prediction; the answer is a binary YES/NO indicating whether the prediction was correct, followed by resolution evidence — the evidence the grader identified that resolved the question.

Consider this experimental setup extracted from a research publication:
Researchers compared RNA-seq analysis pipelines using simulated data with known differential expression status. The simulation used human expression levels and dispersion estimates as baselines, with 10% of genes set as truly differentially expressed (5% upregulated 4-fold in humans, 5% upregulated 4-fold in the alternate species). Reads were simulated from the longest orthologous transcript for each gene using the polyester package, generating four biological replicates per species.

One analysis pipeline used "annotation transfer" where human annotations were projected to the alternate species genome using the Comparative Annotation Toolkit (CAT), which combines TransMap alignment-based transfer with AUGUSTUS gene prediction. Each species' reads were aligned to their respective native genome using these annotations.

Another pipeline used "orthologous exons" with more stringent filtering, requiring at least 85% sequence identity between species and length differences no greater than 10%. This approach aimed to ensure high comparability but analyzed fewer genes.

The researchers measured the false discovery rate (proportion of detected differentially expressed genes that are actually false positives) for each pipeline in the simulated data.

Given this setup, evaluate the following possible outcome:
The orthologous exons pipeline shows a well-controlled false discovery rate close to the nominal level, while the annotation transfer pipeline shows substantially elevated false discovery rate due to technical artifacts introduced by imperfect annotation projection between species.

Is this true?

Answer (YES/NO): NO